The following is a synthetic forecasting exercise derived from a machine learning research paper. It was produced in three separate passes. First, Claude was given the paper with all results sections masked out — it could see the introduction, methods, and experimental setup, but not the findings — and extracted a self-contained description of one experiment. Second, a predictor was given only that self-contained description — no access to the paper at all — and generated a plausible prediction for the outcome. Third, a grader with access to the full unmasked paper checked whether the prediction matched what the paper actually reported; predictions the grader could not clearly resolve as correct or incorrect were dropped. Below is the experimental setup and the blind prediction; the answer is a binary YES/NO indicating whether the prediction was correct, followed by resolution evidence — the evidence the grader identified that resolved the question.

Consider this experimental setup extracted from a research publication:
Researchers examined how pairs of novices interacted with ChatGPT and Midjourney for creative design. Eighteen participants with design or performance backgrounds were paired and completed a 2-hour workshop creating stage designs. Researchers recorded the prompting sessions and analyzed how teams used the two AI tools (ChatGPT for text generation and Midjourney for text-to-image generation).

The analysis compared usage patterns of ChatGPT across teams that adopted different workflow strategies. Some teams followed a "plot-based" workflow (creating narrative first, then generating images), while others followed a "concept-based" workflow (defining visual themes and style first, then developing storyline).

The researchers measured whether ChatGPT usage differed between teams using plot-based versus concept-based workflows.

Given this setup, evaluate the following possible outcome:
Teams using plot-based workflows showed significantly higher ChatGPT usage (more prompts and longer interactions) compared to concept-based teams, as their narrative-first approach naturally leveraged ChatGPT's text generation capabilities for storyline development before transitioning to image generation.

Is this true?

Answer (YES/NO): NO